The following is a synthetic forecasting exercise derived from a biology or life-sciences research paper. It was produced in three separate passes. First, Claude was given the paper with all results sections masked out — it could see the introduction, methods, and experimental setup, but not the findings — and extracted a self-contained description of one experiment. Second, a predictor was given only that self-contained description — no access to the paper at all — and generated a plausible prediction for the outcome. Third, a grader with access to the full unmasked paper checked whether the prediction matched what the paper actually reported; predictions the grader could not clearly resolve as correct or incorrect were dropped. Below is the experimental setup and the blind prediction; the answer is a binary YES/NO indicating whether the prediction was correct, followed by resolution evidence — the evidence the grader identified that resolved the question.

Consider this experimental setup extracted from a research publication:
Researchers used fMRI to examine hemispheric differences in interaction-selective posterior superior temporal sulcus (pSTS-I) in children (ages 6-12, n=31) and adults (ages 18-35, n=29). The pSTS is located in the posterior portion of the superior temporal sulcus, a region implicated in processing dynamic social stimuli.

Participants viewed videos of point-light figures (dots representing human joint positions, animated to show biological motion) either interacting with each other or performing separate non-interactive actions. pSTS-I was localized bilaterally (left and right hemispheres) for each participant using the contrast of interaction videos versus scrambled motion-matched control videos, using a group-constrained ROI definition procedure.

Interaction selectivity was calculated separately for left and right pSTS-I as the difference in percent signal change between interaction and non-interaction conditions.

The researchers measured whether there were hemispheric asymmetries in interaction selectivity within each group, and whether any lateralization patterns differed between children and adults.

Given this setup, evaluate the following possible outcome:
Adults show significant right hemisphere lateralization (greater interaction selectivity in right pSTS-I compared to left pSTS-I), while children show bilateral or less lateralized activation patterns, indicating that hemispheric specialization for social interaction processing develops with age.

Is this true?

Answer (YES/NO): NO